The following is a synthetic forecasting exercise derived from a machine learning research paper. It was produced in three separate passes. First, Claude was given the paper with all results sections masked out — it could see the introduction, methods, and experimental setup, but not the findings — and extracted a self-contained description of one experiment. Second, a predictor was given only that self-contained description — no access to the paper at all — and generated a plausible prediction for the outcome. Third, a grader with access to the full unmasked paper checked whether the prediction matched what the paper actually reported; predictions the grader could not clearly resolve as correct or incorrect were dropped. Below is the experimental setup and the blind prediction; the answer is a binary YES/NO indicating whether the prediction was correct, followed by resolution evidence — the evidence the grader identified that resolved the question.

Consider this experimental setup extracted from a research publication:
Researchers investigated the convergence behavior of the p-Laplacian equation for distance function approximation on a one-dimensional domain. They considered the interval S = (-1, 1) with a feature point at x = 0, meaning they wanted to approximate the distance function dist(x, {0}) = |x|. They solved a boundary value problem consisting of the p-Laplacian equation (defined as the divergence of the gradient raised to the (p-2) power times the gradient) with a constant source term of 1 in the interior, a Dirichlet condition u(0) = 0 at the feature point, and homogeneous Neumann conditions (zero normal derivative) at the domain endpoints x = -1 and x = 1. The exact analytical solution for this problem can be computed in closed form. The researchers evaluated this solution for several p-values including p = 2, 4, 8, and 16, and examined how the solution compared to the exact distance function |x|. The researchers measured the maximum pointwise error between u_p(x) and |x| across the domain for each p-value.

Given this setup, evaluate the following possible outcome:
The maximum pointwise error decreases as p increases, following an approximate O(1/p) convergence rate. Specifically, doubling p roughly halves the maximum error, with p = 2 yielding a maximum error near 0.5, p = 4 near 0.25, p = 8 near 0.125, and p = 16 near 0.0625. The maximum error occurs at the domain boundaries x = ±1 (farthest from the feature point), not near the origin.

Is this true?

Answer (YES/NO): YES